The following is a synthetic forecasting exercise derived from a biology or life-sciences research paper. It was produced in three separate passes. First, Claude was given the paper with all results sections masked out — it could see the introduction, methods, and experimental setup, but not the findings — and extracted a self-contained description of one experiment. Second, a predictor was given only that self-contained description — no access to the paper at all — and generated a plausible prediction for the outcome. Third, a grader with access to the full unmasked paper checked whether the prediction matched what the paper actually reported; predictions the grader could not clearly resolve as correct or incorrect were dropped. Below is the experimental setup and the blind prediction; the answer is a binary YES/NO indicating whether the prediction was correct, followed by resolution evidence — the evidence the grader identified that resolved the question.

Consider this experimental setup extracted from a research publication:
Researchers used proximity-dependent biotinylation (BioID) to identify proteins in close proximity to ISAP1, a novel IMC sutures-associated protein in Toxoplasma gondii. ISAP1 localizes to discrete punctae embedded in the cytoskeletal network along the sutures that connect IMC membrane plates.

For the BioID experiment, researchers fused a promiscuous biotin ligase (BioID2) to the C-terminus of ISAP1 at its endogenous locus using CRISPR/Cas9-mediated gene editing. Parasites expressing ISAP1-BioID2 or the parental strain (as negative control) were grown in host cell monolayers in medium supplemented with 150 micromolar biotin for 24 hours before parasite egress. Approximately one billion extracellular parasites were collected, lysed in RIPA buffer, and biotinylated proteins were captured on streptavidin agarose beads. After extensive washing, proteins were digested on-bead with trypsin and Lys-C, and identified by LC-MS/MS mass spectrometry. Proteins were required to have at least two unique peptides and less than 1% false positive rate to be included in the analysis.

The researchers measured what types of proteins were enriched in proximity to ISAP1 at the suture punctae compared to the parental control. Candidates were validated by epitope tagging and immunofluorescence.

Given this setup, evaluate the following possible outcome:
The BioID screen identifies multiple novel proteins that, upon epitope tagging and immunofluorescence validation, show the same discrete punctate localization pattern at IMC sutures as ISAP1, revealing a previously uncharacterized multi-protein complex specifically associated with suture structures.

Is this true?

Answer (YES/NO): YES